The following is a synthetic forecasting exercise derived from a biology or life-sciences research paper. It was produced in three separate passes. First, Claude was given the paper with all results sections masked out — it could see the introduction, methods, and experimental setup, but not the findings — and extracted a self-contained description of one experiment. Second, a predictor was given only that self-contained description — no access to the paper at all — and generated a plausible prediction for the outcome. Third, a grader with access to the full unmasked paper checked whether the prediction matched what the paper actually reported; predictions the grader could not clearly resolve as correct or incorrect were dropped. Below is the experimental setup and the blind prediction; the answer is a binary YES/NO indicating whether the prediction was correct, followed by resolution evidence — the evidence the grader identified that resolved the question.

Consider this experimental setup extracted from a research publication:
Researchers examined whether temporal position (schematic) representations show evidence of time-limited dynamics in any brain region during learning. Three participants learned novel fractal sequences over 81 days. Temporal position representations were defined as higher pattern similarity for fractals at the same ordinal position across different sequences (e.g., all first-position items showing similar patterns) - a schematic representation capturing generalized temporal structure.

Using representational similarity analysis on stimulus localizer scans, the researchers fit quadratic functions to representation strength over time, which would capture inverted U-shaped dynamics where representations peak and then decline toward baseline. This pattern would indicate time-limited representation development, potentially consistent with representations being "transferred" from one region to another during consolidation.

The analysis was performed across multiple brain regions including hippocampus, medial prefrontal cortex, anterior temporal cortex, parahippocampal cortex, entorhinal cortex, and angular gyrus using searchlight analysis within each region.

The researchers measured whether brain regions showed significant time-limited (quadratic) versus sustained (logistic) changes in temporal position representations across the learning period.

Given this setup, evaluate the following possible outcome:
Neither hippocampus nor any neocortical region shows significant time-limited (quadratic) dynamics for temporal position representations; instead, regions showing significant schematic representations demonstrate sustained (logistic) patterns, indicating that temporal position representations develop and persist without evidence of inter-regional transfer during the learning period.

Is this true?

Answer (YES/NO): NO